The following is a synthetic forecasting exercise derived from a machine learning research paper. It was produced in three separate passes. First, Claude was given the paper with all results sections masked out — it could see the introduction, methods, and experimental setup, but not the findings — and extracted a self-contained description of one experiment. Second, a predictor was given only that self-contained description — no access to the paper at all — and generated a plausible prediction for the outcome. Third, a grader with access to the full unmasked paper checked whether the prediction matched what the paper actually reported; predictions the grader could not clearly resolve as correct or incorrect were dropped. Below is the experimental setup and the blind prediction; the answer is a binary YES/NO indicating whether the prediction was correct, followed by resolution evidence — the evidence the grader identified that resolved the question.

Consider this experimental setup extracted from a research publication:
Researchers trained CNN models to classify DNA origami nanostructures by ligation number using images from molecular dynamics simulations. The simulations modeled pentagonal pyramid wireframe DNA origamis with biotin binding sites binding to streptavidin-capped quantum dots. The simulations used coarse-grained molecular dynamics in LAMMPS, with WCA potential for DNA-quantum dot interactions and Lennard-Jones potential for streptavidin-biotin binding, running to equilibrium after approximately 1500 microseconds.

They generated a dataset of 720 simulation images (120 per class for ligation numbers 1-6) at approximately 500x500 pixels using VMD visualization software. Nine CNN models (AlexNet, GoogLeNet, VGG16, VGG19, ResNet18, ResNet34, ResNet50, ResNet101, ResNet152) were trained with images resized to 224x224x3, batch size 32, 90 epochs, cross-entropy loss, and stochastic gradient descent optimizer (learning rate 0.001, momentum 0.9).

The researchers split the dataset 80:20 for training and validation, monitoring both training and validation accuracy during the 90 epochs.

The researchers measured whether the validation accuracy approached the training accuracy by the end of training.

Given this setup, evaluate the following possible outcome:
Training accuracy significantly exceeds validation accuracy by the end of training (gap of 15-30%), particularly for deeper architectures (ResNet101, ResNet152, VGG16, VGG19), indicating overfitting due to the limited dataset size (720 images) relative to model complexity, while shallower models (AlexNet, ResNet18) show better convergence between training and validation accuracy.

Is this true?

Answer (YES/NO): NO